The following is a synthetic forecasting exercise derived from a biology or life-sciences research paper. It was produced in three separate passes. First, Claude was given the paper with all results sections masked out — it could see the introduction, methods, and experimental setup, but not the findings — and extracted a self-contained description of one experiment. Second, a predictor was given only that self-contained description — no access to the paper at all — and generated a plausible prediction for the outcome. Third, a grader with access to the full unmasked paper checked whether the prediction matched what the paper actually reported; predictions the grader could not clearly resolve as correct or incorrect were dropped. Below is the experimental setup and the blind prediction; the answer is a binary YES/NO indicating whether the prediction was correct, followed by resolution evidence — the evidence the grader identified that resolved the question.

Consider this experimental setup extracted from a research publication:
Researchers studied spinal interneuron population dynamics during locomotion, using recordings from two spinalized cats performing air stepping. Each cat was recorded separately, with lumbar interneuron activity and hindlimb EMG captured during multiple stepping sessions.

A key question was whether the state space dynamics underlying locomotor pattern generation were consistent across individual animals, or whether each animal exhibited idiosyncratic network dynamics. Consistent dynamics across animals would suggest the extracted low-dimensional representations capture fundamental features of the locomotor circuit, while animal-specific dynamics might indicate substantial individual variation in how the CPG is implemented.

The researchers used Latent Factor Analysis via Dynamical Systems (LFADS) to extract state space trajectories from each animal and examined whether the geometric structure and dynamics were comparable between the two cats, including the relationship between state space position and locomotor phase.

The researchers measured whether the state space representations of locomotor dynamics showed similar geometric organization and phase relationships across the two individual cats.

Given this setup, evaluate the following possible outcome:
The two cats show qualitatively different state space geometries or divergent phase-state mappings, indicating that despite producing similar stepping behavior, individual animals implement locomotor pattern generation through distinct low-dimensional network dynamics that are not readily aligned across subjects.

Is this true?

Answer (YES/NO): NO